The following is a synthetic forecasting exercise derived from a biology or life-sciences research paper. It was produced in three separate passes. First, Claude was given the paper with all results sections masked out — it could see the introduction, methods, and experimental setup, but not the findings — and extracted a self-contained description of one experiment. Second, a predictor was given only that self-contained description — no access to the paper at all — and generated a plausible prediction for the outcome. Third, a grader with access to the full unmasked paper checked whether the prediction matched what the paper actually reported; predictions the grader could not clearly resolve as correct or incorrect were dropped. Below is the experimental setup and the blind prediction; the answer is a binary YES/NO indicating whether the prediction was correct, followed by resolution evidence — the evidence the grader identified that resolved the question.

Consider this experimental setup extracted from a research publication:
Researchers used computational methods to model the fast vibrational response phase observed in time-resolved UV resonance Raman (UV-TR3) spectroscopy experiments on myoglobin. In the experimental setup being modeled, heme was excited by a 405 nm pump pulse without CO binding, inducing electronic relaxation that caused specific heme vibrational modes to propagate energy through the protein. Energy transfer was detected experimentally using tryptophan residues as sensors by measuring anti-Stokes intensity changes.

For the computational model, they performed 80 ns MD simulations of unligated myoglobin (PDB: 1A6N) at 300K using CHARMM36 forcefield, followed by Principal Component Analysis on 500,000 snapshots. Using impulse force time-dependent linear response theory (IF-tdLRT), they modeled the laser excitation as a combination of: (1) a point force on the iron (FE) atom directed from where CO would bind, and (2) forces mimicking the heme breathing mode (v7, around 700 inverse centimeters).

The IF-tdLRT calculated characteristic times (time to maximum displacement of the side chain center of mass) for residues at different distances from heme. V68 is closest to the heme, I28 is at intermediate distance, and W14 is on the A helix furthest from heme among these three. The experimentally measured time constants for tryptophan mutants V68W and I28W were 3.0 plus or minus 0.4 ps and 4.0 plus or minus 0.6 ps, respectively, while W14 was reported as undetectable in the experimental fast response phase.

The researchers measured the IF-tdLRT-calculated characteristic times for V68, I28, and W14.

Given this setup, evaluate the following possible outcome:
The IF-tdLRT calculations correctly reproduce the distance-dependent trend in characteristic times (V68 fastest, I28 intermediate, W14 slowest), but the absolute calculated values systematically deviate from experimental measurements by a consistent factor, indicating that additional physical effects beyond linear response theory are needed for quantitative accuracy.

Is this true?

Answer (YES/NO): NO